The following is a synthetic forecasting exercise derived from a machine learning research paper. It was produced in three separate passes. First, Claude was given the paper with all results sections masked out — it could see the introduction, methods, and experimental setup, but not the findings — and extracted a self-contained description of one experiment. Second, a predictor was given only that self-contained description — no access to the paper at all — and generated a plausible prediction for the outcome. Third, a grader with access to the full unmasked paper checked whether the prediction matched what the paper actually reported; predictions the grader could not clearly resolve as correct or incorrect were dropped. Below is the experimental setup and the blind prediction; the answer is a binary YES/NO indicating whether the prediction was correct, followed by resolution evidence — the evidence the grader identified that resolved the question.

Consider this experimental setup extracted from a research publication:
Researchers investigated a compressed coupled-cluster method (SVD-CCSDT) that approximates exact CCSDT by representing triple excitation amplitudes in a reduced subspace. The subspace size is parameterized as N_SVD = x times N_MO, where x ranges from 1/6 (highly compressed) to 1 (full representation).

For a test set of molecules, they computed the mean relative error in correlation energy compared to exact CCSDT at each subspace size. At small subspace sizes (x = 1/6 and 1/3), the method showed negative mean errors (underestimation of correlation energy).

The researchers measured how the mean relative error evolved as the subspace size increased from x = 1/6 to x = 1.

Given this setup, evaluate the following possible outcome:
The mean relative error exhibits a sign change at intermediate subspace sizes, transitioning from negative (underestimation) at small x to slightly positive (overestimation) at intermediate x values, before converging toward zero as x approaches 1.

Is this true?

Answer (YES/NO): NO